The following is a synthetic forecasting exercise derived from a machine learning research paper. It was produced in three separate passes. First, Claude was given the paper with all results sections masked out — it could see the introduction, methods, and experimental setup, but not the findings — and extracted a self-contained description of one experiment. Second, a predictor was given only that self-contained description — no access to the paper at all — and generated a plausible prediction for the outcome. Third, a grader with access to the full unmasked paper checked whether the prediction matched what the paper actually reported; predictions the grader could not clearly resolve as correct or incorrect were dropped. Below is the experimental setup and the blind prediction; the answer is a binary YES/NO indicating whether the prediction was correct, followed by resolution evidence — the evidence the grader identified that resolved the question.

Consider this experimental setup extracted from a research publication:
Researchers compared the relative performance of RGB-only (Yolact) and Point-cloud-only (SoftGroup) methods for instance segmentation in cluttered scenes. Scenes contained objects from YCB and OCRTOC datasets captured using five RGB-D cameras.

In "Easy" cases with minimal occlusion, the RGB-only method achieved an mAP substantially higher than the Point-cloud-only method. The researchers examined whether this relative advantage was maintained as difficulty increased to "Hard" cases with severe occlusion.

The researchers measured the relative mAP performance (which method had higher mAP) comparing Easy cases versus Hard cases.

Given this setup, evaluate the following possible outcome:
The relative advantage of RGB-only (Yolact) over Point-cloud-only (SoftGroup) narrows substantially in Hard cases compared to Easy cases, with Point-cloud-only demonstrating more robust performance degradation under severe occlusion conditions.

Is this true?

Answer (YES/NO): YES